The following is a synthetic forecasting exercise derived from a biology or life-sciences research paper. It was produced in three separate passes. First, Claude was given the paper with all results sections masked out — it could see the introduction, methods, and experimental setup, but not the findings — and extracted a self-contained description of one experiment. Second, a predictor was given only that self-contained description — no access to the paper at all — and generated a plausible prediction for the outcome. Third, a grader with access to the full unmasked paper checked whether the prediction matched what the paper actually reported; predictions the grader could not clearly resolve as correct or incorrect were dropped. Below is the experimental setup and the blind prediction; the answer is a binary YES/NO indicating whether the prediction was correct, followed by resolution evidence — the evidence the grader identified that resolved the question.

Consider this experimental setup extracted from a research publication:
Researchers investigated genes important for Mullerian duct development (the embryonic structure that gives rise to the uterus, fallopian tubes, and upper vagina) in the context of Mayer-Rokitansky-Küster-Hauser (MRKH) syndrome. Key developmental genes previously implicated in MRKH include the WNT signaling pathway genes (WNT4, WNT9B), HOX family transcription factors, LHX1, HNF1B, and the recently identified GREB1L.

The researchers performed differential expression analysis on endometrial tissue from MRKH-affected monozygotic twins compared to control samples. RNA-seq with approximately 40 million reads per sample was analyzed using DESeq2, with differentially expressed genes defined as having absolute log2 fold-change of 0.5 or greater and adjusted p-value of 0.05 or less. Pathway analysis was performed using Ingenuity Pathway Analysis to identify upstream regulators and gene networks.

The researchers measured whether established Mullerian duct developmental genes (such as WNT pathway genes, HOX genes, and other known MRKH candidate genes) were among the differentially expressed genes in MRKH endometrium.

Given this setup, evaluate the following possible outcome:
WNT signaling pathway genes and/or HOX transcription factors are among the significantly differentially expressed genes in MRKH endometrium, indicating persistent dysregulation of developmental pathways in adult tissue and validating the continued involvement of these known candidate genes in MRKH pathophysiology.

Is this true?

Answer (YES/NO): YES